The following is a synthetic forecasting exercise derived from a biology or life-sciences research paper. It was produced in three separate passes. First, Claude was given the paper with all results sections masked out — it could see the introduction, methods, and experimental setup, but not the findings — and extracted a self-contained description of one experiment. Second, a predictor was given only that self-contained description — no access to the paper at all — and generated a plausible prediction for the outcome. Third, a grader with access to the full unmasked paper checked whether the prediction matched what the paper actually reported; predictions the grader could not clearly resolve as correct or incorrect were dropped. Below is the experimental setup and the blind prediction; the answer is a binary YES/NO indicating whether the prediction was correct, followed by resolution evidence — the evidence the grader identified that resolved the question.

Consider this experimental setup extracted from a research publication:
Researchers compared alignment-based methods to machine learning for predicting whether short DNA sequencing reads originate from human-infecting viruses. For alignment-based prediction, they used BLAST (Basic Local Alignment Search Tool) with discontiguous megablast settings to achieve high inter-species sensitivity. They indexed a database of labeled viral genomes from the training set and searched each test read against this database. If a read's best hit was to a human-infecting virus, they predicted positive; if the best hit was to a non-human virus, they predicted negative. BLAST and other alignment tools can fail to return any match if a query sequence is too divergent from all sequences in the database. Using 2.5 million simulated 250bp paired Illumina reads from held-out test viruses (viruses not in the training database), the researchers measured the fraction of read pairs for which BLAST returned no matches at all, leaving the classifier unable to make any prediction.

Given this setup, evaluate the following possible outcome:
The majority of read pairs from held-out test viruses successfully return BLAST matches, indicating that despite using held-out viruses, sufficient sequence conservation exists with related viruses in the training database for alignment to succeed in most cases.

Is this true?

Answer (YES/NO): YES